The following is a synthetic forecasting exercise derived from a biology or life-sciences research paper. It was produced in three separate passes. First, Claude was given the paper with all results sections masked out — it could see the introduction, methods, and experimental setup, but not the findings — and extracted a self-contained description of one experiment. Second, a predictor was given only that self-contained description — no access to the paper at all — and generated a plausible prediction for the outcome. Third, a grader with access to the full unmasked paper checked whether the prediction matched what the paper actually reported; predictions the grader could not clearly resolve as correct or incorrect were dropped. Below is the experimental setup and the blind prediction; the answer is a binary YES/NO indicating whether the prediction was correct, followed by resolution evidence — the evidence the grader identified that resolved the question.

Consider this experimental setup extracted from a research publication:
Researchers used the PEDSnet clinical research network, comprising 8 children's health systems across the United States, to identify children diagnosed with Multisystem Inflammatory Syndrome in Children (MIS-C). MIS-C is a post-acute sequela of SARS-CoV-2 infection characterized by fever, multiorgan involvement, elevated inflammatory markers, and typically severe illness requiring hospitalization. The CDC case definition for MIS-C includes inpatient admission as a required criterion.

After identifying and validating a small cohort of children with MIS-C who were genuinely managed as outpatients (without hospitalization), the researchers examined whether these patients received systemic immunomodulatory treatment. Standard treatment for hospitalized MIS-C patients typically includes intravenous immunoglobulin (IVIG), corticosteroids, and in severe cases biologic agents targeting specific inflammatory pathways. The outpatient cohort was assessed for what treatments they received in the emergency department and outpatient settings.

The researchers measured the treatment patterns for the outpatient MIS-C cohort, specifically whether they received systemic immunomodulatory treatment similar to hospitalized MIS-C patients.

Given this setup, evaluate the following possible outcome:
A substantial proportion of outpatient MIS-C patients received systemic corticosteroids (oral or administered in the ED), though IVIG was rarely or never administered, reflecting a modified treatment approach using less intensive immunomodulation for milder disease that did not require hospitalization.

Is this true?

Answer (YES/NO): NO